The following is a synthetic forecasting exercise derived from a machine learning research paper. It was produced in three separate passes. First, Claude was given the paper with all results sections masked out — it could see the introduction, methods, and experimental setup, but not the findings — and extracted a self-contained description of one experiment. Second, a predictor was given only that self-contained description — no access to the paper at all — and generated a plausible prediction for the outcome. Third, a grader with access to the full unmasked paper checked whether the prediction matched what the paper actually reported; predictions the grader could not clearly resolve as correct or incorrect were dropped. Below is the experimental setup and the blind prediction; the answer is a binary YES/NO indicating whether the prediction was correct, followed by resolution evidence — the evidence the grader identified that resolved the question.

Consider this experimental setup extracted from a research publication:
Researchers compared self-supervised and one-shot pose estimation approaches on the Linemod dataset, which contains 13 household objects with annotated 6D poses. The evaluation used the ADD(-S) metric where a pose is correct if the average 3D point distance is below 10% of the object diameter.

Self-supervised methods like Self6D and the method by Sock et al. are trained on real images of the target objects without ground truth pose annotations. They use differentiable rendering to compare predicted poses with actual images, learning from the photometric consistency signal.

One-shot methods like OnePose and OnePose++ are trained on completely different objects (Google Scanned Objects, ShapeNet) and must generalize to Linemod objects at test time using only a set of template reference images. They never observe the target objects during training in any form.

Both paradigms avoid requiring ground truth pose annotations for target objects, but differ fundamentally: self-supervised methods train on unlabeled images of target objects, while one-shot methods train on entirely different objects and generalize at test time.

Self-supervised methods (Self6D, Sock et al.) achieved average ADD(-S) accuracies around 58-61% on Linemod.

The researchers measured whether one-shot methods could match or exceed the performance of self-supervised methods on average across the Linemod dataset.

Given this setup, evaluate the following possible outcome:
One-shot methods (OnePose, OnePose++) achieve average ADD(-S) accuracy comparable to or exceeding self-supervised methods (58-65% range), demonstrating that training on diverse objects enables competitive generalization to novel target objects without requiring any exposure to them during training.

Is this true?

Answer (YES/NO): YES